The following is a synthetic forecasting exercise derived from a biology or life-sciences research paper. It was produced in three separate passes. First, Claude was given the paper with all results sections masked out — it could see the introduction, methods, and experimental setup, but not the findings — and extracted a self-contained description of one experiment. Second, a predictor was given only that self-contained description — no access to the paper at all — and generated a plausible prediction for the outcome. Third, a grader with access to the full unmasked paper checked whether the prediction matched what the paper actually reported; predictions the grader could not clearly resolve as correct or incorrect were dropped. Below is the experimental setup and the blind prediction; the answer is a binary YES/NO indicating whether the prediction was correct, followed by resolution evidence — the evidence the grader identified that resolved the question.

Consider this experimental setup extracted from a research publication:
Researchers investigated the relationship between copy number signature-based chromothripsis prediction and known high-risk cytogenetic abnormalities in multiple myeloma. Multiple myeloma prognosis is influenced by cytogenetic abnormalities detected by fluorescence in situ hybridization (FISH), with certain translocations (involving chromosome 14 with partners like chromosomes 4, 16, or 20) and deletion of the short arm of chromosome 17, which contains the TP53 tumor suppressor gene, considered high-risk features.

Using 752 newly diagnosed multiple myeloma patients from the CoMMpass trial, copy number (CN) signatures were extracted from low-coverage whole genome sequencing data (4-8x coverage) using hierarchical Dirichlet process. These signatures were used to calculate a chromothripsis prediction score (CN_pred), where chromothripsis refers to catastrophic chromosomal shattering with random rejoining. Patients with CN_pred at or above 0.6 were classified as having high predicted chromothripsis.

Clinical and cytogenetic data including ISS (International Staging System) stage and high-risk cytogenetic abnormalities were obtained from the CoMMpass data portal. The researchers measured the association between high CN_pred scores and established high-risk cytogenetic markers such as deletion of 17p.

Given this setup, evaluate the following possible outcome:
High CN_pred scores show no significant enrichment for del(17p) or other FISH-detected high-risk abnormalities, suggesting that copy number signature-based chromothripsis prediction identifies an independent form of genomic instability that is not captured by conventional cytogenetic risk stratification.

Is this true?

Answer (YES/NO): NO